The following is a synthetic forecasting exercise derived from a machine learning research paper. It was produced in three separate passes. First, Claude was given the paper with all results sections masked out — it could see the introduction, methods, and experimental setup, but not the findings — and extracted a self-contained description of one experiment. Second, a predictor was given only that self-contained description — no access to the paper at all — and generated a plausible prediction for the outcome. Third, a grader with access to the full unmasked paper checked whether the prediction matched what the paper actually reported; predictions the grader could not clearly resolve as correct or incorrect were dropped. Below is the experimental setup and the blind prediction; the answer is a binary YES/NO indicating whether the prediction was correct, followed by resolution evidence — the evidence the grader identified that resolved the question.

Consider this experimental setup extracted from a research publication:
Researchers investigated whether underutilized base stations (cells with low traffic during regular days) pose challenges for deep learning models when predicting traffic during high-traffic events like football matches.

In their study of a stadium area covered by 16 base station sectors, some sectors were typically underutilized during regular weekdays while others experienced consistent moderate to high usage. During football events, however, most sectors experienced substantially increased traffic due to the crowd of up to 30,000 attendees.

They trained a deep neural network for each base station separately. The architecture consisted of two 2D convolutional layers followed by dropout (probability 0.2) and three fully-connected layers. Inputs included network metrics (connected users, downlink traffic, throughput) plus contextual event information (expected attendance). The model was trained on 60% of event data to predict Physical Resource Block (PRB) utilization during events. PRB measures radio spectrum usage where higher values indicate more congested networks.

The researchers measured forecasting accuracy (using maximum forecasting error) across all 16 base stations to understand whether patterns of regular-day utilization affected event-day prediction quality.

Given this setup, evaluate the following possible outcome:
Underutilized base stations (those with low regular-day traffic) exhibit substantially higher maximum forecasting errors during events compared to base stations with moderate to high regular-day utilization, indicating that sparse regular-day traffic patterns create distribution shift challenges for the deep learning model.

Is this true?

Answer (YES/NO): YES